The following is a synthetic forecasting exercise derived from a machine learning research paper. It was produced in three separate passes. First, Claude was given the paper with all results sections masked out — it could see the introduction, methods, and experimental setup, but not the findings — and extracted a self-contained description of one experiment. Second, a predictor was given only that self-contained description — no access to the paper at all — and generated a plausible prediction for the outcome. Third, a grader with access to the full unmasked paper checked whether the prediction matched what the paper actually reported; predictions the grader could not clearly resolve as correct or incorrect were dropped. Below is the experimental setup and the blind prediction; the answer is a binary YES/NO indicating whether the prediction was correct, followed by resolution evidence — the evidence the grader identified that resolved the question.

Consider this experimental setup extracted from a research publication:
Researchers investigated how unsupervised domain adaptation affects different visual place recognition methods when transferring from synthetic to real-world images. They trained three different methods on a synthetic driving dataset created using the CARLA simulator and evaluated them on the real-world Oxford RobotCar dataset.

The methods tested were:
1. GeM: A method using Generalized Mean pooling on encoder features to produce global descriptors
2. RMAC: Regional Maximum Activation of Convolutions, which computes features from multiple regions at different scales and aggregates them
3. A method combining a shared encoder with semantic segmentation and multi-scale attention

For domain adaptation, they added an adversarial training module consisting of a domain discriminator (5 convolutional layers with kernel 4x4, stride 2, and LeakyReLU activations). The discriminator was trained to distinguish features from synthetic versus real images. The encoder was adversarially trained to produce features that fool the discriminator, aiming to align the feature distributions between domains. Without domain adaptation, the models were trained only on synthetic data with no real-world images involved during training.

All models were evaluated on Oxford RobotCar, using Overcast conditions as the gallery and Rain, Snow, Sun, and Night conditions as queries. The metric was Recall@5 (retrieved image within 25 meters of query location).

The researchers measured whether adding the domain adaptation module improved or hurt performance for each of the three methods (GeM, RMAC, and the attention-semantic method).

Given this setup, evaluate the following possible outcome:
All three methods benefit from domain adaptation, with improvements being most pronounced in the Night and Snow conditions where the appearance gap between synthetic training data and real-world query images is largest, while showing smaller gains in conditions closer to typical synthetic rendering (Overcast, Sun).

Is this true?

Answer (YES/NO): NO